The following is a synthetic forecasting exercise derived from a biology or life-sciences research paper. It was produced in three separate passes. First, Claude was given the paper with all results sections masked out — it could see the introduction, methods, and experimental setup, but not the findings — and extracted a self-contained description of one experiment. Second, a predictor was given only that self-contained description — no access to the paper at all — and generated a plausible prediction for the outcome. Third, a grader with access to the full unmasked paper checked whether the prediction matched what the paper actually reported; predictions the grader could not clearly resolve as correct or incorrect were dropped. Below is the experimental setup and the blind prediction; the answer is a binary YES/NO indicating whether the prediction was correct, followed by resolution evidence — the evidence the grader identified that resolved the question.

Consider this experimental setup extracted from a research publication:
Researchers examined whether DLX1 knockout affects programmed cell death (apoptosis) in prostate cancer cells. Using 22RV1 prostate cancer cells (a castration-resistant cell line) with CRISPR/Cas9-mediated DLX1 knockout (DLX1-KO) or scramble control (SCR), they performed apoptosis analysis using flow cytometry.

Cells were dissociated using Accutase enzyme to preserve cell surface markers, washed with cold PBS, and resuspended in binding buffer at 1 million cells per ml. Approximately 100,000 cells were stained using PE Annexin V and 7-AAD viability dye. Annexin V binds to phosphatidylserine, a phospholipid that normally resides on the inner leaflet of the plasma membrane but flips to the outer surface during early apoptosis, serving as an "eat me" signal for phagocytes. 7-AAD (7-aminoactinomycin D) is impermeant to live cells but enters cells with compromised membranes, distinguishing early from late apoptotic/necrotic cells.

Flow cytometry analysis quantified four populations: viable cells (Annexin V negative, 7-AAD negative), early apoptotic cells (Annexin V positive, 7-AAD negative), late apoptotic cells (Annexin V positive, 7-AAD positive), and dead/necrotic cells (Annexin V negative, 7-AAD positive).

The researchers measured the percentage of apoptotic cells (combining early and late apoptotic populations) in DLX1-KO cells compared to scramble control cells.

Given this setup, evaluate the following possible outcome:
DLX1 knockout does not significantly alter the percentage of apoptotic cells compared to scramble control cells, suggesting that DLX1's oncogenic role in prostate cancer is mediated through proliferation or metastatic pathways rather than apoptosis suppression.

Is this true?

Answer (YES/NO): NO